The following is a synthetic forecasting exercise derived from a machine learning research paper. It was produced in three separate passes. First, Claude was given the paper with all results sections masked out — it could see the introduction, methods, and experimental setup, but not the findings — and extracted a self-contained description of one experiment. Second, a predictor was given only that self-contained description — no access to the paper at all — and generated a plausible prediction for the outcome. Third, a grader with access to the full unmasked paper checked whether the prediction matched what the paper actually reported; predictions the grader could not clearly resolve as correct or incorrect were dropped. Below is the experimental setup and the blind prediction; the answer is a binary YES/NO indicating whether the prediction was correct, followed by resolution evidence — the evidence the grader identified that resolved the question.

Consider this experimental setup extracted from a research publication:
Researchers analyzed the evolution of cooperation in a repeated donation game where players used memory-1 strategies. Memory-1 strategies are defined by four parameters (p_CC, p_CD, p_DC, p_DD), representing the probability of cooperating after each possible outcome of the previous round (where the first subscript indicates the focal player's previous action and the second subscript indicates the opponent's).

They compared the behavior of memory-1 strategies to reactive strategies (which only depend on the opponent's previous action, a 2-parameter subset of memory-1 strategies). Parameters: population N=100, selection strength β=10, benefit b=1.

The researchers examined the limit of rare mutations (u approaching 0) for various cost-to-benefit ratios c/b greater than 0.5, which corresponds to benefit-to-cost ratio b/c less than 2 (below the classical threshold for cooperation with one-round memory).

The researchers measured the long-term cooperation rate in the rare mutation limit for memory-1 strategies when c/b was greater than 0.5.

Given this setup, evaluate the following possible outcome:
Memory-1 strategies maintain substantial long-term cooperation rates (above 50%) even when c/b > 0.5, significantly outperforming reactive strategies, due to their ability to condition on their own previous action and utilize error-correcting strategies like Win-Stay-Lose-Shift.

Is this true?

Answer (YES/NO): NO